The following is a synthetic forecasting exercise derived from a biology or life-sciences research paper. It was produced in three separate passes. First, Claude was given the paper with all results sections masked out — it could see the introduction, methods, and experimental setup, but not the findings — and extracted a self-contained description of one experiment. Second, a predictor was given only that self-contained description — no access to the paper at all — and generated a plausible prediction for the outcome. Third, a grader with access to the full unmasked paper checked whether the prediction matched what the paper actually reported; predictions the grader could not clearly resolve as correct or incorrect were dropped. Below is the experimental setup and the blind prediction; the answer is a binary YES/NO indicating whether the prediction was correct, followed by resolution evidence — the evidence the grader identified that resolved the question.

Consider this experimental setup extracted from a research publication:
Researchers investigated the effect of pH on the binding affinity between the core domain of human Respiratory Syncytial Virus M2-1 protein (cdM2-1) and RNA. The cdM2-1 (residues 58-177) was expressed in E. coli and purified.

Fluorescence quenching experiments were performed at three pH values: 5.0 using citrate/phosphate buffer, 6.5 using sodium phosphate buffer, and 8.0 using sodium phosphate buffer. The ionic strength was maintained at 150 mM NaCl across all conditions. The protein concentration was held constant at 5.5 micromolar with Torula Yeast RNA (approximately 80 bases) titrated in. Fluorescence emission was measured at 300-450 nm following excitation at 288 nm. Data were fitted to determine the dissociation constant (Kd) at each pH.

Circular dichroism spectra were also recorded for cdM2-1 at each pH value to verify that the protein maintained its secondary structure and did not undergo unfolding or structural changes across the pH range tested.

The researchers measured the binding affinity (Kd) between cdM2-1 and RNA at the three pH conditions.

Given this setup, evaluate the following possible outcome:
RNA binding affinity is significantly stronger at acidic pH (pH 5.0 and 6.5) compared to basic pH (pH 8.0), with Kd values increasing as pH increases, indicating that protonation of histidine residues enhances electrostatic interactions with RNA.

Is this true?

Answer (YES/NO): NO